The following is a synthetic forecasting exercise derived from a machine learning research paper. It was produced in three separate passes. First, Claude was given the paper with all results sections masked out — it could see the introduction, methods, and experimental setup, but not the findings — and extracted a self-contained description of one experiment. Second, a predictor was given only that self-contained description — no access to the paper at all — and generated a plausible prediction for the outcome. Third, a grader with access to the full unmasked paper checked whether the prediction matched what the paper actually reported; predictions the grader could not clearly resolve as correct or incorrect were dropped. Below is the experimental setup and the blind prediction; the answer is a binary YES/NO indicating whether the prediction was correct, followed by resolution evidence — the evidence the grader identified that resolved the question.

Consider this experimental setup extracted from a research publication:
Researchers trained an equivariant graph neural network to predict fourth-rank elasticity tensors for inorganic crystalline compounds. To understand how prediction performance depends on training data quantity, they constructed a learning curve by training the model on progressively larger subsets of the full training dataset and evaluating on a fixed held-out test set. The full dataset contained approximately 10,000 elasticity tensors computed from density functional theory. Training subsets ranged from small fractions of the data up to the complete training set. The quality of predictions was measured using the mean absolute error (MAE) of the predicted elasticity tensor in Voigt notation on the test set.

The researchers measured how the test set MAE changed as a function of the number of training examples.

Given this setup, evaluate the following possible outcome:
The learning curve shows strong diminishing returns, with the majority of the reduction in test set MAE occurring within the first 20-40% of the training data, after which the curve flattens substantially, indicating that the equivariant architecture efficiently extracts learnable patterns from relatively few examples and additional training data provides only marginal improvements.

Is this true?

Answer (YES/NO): NO